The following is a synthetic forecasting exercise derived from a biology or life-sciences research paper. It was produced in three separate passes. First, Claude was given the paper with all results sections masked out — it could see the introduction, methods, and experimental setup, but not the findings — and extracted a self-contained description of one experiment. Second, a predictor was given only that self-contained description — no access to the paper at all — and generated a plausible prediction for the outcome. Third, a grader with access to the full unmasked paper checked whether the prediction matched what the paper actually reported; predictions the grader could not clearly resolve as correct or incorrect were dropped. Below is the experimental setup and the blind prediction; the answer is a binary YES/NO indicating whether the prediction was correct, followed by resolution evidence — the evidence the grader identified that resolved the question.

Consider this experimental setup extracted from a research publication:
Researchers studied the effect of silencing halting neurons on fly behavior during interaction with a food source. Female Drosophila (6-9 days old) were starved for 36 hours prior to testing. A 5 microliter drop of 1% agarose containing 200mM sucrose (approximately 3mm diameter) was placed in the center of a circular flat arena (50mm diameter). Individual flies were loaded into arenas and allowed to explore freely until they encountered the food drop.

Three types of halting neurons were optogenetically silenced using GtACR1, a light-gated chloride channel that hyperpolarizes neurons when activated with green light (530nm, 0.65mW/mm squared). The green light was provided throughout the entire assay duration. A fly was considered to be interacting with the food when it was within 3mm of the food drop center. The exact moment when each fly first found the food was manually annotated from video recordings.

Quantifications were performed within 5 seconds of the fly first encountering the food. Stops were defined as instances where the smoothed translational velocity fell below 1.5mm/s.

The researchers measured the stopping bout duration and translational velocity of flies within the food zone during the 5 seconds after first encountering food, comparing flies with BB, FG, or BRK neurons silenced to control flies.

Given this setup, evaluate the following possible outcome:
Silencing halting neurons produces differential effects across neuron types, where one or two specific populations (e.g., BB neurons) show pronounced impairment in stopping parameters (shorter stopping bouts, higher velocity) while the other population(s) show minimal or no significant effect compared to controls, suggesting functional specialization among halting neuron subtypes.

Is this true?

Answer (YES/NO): YES